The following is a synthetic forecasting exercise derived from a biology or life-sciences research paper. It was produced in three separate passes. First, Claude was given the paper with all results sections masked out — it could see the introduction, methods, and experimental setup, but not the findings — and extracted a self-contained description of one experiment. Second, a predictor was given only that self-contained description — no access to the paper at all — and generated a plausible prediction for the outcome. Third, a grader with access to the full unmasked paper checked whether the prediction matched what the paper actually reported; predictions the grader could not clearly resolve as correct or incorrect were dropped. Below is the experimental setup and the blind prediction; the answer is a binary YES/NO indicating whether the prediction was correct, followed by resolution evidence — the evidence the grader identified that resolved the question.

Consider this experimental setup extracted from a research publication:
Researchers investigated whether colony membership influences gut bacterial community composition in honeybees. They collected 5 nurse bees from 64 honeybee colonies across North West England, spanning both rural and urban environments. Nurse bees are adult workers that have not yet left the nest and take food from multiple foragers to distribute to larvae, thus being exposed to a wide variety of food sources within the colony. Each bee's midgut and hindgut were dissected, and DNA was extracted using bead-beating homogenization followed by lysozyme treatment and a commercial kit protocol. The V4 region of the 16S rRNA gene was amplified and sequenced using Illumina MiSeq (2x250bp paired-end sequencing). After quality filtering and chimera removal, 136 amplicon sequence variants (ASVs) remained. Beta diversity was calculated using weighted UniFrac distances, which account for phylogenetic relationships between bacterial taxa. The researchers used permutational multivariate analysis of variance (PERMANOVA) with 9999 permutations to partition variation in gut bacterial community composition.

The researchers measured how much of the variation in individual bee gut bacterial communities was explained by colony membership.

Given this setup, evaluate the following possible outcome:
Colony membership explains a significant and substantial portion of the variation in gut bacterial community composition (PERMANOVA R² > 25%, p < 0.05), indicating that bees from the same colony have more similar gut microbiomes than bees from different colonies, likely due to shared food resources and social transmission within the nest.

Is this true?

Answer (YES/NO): YES